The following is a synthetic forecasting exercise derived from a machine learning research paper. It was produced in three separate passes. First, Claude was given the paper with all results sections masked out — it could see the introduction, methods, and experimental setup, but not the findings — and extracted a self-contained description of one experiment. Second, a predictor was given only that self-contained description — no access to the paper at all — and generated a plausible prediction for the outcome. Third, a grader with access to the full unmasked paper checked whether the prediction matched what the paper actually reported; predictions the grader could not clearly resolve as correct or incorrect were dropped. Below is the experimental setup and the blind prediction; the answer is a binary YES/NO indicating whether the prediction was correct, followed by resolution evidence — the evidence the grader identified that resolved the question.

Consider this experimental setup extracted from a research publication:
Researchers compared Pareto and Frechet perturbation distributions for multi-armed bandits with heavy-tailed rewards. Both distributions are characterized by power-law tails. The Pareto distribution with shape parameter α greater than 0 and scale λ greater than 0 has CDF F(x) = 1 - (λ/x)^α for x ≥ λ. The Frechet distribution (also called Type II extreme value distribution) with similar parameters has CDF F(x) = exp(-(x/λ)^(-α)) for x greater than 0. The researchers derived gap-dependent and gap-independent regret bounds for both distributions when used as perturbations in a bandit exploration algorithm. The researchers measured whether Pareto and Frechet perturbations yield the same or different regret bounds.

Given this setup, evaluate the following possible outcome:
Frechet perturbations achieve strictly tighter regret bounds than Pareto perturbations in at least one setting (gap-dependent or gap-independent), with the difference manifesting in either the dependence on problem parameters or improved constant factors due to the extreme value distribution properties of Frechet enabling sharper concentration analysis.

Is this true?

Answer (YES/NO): NO